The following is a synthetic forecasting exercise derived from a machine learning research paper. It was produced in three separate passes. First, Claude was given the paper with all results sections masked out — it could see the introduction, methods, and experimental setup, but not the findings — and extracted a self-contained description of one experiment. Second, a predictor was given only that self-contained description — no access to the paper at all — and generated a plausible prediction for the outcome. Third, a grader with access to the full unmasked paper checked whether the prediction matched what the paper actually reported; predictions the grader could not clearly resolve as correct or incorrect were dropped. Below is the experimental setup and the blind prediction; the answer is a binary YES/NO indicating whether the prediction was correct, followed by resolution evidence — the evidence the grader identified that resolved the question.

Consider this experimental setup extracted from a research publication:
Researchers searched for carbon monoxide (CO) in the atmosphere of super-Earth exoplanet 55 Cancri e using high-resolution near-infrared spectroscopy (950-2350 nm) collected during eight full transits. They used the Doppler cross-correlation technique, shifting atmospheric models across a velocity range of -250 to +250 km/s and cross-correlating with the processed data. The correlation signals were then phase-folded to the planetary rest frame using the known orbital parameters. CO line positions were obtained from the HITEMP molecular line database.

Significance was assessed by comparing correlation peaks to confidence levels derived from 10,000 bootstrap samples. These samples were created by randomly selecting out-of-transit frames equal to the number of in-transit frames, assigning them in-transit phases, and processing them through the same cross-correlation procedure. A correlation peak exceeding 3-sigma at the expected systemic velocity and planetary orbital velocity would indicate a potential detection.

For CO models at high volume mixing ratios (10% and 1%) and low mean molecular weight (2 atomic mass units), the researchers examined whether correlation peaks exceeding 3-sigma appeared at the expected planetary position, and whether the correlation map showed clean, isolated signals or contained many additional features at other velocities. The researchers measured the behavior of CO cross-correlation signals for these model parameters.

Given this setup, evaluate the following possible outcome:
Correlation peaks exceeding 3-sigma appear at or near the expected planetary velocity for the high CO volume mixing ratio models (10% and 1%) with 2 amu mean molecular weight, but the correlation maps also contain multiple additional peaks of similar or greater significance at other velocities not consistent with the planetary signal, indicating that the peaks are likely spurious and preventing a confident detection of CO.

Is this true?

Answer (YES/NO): NO